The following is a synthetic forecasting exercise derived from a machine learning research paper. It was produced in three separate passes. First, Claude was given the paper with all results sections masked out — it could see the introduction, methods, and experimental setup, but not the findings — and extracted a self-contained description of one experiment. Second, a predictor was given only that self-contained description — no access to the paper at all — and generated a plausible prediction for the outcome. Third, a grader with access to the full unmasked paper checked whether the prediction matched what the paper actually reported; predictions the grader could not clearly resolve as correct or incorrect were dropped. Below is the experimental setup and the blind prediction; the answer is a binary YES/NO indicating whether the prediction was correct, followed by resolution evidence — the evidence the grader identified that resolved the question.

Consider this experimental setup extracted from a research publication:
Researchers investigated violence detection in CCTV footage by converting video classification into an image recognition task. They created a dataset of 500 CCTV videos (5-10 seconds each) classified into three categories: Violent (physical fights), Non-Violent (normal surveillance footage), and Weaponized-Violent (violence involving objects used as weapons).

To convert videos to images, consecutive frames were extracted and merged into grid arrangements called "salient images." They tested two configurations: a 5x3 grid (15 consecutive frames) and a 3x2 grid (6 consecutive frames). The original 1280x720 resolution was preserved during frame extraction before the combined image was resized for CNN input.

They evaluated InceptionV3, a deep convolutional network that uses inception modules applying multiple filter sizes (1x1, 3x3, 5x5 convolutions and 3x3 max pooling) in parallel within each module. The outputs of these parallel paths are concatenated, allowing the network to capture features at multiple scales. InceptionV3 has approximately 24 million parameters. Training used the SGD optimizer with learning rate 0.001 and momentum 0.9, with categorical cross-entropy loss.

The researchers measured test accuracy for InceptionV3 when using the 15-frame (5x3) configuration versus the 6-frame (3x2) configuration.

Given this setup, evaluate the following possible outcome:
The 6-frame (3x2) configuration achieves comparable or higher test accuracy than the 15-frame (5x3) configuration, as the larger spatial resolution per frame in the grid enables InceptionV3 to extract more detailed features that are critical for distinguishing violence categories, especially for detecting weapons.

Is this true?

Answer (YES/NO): YES